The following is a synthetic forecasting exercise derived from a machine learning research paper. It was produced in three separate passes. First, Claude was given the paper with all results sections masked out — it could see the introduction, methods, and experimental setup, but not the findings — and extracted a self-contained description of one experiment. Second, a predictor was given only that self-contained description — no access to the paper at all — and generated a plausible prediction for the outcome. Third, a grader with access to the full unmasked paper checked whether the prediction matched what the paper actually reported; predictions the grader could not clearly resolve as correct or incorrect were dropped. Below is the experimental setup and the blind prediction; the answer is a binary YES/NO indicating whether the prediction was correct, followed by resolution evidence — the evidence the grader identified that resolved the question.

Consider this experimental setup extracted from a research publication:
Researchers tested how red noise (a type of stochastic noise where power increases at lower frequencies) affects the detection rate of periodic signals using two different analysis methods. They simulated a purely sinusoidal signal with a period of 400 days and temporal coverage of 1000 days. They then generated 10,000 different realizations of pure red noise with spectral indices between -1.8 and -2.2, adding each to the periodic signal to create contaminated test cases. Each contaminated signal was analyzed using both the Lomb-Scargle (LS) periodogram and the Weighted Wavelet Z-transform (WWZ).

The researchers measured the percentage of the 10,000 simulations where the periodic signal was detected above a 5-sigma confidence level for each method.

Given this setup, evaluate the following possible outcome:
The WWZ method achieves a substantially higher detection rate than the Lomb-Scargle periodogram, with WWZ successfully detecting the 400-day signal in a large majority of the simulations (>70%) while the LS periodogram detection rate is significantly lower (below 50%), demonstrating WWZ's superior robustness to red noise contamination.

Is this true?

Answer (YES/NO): NO